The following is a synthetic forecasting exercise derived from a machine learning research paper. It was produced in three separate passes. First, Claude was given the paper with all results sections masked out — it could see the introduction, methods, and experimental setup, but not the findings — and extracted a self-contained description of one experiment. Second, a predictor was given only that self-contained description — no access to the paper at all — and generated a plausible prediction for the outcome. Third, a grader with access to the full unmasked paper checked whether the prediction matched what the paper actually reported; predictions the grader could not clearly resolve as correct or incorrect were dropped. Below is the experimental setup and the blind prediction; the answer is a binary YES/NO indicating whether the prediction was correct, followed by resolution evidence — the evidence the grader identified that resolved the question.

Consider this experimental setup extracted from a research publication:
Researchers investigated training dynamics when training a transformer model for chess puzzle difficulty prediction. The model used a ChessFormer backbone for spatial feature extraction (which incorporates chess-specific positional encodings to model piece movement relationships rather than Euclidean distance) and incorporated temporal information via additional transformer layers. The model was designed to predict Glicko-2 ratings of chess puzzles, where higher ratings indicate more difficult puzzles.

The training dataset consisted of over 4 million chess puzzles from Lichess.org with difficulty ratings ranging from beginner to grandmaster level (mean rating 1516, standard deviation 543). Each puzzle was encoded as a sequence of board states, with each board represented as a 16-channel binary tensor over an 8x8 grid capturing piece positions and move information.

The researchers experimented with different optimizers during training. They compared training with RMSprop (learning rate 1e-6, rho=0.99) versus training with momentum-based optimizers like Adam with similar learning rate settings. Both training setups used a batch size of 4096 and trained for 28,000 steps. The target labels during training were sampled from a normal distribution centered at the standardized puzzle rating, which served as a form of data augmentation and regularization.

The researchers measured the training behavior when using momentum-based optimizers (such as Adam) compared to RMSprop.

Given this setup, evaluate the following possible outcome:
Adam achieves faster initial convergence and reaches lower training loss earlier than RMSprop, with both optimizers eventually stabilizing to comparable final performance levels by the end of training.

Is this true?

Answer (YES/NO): NO